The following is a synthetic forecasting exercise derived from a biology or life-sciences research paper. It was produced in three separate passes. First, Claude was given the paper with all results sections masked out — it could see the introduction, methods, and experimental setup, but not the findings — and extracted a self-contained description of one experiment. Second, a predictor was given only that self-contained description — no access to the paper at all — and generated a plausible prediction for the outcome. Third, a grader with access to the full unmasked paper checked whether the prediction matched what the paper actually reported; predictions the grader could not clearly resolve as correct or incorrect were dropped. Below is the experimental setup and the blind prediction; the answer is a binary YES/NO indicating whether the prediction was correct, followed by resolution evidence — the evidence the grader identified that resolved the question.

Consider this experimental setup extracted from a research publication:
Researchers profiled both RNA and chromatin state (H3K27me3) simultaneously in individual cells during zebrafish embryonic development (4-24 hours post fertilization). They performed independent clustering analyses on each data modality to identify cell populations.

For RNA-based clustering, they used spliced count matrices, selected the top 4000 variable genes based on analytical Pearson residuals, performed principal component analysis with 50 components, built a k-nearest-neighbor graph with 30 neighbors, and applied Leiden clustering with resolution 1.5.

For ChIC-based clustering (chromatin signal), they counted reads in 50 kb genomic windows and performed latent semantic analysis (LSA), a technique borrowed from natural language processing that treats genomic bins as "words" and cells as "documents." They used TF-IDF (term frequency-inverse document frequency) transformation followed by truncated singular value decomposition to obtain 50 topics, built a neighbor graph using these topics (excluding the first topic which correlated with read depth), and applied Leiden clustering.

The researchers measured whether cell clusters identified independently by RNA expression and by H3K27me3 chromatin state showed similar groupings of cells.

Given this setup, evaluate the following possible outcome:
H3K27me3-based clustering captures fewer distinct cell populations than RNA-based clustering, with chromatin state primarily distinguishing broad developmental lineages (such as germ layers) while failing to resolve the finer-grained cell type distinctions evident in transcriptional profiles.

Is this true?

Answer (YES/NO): NO